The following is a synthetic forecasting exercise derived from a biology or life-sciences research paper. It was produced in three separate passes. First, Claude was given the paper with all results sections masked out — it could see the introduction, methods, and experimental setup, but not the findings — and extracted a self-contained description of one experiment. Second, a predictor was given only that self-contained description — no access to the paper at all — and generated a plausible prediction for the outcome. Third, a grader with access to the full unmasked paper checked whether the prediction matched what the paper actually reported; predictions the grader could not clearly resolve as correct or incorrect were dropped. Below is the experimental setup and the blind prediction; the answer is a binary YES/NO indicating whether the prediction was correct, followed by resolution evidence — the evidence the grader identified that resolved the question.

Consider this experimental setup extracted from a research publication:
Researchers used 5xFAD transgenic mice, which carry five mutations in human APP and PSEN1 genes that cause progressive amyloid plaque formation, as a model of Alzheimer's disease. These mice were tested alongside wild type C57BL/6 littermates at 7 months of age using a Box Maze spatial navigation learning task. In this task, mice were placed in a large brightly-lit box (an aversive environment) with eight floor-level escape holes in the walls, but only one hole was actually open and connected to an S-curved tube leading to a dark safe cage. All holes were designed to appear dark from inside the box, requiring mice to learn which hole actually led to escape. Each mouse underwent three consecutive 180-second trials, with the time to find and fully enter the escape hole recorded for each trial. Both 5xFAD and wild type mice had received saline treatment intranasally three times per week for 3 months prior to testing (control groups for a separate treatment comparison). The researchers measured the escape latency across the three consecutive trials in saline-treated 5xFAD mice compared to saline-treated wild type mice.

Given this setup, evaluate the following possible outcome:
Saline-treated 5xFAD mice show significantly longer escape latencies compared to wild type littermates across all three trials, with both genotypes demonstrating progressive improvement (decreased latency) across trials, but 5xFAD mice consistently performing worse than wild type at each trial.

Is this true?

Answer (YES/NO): NO